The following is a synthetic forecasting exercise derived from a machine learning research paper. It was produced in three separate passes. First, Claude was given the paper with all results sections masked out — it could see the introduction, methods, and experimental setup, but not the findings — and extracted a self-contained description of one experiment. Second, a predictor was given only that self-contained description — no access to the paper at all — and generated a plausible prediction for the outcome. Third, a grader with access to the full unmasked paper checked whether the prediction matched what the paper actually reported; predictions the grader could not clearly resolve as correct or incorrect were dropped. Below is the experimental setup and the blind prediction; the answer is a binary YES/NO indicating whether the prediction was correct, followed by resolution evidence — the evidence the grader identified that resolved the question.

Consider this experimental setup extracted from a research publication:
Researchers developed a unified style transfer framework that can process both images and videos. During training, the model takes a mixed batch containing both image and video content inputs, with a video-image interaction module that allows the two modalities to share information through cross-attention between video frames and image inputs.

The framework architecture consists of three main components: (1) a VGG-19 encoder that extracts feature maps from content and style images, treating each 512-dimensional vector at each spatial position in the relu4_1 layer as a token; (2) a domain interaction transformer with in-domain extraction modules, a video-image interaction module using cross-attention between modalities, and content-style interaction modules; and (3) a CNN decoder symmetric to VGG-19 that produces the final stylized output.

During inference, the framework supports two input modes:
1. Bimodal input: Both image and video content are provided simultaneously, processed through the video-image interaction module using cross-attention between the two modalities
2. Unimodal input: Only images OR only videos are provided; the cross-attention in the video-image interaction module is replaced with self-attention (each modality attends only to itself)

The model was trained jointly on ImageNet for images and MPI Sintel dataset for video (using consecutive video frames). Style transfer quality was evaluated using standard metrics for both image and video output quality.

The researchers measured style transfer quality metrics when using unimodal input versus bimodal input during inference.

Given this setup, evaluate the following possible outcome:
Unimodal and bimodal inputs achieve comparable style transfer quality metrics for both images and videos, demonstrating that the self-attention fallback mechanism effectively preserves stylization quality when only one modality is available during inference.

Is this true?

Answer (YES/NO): YES